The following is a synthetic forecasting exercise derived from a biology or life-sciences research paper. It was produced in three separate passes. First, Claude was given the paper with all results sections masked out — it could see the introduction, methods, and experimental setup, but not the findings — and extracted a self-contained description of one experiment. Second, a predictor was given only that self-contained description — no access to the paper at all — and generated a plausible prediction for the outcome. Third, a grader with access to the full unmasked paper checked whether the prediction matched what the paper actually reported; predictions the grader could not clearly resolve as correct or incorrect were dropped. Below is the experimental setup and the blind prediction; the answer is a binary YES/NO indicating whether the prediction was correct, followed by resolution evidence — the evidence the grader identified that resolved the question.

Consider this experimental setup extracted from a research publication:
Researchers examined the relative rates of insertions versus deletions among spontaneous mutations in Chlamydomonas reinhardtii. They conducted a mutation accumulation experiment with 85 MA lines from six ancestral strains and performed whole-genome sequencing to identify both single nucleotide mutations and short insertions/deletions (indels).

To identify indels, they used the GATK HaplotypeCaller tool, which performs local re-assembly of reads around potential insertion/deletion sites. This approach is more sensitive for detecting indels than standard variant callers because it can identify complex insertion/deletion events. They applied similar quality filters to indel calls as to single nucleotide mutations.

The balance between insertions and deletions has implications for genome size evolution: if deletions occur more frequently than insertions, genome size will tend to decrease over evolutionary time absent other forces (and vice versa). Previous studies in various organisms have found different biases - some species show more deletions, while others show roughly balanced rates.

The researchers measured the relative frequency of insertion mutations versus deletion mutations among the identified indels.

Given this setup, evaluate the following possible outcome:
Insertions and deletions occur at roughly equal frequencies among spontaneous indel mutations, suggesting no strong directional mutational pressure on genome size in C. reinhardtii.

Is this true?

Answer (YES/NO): NO